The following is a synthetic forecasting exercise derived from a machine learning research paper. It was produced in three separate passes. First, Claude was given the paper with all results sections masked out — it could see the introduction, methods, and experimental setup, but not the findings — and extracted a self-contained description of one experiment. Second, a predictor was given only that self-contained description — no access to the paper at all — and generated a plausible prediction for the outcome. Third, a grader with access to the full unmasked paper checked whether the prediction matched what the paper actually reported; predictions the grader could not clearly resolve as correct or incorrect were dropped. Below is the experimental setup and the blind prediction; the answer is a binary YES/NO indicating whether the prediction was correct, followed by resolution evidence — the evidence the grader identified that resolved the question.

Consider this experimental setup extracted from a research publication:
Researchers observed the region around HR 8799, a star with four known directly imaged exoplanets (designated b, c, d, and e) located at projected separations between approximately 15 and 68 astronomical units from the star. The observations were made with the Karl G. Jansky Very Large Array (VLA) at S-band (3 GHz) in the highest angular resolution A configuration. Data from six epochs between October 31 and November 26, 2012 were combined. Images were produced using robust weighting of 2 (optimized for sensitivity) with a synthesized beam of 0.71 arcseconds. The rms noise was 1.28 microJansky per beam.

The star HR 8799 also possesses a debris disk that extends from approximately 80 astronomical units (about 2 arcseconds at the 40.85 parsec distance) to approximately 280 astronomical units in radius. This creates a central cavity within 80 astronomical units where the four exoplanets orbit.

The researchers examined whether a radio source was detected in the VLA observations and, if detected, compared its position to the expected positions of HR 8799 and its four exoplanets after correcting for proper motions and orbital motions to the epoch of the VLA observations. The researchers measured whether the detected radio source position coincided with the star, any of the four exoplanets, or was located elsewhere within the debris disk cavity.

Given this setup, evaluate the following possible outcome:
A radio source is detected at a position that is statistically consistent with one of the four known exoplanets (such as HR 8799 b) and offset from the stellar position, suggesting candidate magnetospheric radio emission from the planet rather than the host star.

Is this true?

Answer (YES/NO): NO